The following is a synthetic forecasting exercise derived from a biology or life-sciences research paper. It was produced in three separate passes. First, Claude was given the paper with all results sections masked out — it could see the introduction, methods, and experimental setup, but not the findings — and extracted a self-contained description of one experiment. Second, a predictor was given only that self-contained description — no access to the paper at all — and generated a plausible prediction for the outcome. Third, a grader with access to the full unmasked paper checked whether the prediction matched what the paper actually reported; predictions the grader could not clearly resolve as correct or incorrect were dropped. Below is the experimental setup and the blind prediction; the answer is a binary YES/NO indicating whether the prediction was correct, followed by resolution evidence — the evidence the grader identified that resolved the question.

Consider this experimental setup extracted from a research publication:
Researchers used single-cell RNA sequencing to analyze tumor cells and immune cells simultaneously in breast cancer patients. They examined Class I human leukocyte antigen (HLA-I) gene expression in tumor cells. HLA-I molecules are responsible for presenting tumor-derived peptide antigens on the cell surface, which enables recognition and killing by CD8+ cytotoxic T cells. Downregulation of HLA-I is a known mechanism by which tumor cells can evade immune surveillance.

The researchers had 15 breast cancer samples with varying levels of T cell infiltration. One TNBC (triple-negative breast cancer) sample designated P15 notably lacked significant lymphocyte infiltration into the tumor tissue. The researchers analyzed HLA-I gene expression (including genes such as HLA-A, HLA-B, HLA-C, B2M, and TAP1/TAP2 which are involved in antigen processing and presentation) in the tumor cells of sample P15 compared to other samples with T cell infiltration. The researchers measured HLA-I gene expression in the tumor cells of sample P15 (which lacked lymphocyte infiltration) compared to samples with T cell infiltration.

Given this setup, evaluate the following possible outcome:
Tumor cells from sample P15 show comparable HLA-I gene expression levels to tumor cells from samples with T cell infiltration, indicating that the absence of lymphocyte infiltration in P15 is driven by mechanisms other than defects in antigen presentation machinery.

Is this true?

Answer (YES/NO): NO